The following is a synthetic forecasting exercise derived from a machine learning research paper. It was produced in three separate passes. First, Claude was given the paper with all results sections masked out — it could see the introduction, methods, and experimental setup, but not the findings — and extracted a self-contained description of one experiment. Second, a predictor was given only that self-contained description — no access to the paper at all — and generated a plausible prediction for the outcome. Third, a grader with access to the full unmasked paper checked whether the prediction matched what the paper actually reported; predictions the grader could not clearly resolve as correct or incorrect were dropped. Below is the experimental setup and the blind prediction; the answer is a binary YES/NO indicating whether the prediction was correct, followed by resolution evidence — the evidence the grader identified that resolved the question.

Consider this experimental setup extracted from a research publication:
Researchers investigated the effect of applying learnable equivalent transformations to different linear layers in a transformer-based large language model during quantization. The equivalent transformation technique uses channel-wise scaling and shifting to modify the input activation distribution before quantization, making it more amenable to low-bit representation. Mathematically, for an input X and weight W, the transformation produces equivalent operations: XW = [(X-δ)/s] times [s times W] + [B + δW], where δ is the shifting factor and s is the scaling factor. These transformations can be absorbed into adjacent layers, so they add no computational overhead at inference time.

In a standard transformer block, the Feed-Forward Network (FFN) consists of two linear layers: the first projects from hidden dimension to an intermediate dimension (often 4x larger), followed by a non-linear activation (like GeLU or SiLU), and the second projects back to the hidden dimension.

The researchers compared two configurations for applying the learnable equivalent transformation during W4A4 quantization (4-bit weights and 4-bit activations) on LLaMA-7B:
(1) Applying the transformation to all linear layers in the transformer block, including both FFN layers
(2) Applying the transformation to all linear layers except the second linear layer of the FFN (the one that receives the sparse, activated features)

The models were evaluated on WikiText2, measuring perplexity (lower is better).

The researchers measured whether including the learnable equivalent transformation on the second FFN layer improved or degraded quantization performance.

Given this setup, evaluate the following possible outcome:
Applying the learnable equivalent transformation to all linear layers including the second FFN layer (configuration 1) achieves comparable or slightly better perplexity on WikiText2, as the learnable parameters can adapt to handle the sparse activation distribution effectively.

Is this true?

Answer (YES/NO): NO